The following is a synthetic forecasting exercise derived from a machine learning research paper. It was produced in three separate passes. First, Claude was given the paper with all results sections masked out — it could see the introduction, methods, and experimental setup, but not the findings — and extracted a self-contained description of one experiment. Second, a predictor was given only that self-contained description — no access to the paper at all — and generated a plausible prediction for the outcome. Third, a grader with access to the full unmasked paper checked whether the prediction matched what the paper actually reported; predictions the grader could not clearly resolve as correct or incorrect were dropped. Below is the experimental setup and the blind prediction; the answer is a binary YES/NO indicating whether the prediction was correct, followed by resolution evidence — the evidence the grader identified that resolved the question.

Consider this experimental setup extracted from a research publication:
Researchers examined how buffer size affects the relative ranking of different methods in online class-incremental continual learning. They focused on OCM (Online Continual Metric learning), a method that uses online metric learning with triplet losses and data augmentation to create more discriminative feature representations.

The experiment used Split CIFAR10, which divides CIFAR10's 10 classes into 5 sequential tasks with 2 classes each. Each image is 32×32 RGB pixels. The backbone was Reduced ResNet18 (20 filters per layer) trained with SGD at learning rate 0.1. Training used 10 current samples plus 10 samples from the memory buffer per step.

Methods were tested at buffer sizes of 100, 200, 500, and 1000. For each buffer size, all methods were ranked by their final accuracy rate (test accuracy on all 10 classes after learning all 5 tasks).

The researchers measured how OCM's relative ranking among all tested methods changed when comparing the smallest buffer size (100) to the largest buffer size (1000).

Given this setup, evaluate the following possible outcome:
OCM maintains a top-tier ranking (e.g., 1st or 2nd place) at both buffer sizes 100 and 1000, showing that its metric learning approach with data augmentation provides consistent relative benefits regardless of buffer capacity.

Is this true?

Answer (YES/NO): YES